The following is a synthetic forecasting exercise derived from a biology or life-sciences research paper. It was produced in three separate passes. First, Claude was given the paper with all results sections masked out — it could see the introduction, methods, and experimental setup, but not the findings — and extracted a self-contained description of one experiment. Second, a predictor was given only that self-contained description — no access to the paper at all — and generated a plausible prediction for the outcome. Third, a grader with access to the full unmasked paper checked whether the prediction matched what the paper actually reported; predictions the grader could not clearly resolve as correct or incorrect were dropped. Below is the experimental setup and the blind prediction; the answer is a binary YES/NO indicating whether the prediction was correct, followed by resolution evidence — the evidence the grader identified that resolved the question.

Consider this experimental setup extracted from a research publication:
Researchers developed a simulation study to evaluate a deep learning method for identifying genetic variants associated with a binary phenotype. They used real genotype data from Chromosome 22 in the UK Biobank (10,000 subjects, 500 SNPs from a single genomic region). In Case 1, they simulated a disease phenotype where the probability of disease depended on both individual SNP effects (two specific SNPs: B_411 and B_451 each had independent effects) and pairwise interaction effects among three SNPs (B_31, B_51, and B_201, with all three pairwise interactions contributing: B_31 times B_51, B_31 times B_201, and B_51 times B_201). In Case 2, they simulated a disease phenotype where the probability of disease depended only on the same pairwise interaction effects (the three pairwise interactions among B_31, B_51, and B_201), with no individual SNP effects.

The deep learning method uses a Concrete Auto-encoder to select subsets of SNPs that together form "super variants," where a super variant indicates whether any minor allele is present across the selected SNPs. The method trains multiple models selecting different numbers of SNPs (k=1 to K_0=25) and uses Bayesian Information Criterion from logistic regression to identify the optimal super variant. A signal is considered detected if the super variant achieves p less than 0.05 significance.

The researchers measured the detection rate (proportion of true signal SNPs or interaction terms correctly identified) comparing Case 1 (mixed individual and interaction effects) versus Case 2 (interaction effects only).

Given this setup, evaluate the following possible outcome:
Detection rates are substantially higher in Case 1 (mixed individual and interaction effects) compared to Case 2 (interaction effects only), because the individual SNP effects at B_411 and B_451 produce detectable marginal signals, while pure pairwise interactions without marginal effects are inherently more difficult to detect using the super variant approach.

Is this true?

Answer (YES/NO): NO